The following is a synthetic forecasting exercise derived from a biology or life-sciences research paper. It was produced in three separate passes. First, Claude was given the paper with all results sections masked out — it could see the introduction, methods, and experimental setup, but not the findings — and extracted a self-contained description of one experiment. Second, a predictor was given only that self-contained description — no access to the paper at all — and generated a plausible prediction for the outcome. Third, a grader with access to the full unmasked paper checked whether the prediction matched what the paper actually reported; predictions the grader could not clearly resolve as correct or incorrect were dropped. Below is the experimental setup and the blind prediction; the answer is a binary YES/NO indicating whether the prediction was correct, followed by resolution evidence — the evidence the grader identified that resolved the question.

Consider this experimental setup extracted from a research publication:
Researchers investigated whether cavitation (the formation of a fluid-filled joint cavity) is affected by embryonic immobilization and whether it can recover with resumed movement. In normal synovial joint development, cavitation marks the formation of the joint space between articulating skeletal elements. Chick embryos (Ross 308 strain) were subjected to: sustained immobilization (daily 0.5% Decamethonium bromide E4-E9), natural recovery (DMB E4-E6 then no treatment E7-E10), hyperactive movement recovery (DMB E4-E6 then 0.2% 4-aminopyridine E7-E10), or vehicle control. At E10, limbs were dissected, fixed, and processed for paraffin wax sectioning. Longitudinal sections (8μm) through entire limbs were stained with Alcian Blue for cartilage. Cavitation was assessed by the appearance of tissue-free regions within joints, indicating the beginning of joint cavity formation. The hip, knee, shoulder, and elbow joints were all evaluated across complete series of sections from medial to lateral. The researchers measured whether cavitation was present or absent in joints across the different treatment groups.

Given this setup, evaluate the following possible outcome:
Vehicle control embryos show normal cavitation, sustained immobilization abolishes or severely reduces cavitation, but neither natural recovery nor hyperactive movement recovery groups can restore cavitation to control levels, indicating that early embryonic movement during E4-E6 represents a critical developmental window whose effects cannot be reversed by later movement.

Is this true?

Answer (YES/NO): NO